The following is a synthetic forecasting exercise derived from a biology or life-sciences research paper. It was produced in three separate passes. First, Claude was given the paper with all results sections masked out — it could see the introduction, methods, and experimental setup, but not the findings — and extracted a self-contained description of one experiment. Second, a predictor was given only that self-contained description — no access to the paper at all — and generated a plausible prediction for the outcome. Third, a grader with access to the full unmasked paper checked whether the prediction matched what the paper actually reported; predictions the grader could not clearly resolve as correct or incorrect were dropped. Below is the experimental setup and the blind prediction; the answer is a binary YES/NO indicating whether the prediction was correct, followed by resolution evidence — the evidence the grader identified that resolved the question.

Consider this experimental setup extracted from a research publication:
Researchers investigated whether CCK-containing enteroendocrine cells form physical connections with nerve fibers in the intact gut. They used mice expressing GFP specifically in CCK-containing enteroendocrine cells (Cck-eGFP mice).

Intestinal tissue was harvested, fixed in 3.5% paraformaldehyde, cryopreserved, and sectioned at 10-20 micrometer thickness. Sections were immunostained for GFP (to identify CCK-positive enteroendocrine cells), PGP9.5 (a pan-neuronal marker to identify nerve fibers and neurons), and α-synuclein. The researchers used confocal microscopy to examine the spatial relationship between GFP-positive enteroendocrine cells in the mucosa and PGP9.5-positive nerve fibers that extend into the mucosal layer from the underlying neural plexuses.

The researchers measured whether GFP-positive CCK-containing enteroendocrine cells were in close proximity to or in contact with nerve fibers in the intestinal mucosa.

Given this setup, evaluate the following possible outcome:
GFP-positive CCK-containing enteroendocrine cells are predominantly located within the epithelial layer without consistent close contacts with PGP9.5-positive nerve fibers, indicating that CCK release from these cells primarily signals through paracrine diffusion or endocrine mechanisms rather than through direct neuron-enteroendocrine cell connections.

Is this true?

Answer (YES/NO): NO